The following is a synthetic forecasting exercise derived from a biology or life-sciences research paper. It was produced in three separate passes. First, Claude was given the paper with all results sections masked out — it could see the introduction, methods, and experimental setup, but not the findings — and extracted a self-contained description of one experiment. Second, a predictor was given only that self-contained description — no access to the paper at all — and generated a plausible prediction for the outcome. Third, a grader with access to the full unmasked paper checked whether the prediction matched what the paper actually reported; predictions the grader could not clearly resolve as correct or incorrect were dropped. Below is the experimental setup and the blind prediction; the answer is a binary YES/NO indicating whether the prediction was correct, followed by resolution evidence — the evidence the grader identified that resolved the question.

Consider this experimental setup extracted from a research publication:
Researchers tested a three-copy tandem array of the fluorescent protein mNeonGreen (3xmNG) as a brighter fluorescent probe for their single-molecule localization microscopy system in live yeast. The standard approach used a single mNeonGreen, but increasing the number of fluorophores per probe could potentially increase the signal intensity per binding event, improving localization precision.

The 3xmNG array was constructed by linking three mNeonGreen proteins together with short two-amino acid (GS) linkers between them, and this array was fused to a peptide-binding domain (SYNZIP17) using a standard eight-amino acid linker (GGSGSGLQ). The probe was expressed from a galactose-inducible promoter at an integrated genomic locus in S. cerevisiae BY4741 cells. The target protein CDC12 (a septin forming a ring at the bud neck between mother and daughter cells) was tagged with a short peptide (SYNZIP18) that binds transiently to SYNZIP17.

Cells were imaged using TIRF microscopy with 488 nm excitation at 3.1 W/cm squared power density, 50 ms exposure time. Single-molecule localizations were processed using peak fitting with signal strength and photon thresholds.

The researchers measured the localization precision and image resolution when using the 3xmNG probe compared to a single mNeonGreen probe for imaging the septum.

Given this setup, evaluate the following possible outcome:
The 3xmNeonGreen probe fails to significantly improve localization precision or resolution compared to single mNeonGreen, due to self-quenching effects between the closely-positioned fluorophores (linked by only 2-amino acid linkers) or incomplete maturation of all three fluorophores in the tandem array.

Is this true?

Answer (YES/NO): NO